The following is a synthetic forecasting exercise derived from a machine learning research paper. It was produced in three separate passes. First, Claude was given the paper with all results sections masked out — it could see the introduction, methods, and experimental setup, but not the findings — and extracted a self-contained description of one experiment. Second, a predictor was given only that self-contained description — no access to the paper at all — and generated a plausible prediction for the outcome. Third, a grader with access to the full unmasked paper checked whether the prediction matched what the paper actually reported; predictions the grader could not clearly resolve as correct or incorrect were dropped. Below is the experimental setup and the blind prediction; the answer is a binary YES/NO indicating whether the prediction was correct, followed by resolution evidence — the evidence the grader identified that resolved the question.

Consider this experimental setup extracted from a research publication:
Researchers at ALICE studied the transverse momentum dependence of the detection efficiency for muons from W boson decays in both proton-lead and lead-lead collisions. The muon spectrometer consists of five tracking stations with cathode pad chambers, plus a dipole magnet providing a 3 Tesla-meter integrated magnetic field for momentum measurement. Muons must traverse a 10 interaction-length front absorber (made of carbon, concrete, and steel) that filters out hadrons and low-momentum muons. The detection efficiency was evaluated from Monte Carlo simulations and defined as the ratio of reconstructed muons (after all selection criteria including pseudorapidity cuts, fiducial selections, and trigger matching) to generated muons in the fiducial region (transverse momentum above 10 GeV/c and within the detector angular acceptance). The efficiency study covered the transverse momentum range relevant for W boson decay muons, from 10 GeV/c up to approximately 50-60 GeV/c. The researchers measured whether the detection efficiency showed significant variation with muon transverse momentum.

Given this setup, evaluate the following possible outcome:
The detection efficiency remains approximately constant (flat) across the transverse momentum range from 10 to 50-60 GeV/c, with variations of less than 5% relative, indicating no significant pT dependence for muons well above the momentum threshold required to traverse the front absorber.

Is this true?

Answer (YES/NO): YES